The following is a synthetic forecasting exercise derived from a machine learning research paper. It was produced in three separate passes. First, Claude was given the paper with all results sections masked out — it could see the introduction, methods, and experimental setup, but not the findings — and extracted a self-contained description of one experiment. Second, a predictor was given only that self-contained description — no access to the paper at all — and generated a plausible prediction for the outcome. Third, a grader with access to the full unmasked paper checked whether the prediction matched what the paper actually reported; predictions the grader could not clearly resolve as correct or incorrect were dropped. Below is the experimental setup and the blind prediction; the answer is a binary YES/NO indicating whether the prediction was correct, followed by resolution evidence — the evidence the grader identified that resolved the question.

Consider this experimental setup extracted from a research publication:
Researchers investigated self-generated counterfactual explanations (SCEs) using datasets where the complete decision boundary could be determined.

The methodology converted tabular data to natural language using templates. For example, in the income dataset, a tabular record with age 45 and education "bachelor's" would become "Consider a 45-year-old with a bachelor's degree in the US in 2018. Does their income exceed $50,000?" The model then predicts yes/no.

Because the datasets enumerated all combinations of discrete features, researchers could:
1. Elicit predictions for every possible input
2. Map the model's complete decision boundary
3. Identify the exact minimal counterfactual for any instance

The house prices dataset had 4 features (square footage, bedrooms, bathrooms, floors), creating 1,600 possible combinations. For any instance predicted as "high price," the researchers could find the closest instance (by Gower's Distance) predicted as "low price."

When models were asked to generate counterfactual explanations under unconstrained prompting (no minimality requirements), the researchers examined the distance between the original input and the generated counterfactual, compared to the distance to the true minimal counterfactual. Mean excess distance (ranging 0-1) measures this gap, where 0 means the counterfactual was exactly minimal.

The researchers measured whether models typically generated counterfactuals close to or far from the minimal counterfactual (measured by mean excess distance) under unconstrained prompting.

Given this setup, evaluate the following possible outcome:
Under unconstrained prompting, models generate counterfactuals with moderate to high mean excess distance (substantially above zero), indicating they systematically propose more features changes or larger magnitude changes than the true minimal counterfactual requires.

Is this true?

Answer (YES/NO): YES